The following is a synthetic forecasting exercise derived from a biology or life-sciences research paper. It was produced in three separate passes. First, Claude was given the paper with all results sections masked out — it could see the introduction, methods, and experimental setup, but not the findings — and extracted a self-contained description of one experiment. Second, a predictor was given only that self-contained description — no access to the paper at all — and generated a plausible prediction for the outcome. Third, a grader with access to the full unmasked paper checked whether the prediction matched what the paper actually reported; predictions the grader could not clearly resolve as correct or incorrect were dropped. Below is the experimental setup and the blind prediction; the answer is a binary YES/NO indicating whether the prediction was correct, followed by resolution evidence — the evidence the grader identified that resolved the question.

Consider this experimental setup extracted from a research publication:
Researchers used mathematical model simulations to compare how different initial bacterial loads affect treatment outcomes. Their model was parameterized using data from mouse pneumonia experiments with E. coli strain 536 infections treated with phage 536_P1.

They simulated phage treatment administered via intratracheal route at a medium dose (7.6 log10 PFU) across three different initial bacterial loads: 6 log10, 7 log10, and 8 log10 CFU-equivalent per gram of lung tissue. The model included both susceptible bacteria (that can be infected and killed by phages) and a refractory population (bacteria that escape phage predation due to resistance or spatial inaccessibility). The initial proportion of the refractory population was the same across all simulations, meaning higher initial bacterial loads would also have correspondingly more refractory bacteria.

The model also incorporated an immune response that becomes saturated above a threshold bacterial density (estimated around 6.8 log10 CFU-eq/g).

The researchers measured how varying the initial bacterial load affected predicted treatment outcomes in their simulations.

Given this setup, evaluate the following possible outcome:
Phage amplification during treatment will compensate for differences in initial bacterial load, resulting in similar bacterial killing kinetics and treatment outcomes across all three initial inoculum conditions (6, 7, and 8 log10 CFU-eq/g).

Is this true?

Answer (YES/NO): NO